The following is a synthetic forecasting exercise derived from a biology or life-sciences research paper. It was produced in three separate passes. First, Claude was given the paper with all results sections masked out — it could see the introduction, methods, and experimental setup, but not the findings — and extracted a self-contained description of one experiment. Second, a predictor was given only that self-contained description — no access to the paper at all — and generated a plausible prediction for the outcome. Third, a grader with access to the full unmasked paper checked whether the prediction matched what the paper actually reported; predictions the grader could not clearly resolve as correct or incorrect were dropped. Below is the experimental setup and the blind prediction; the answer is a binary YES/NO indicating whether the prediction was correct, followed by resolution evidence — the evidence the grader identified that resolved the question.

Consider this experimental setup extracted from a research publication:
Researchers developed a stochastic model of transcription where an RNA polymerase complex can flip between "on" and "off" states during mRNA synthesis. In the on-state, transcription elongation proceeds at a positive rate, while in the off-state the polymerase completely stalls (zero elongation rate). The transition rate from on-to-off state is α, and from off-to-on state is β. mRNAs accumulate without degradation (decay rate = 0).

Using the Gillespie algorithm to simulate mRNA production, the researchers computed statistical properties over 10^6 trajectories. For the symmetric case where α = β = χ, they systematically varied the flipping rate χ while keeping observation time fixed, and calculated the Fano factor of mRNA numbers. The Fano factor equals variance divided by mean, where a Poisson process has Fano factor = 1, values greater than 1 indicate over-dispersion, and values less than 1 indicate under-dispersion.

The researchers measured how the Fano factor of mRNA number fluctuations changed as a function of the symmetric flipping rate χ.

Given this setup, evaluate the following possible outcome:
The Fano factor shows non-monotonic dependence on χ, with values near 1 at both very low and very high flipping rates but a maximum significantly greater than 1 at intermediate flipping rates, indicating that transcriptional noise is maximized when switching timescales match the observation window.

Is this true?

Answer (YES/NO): YES